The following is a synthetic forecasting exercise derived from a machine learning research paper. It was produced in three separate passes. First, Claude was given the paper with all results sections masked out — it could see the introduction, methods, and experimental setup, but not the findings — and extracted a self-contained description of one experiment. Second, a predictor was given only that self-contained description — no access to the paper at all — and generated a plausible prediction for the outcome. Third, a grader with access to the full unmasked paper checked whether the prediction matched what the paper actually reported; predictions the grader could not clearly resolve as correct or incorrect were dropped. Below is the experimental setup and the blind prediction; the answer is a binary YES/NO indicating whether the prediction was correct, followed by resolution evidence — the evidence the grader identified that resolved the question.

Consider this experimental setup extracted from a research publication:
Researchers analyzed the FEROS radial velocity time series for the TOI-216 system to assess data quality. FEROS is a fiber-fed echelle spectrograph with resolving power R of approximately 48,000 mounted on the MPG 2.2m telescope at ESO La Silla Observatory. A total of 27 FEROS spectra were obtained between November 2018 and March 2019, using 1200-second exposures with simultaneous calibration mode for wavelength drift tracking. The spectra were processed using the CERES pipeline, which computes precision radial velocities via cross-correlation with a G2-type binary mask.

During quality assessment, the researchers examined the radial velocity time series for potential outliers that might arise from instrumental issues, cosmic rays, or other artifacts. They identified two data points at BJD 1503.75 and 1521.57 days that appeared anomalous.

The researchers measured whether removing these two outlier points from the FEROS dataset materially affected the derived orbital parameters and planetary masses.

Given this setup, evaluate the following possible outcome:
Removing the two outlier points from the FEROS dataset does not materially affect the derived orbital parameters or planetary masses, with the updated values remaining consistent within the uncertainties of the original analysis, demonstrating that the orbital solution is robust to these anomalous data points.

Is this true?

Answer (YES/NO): YES